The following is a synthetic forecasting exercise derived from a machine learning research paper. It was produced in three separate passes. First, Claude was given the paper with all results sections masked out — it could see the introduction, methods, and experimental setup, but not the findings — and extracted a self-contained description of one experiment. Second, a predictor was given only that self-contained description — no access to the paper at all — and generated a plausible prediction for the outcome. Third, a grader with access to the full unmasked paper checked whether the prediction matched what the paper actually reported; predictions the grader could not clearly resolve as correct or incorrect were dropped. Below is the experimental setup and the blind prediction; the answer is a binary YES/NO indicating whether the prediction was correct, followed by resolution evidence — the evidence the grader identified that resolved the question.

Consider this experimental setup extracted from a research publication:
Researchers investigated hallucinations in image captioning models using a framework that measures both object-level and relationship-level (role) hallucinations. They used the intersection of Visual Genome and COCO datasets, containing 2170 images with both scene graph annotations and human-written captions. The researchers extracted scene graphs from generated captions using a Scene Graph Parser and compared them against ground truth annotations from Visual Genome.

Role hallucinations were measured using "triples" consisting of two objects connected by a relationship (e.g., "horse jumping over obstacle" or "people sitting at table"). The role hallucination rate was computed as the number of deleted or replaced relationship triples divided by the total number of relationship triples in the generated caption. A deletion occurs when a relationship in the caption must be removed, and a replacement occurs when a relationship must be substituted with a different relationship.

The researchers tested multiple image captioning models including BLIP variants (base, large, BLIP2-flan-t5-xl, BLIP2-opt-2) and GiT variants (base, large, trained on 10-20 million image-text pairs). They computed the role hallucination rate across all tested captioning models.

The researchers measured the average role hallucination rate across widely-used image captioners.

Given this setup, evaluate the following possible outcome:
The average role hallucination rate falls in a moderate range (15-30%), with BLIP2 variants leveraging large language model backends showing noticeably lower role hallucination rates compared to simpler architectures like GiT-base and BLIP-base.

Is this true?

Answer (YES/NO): NO